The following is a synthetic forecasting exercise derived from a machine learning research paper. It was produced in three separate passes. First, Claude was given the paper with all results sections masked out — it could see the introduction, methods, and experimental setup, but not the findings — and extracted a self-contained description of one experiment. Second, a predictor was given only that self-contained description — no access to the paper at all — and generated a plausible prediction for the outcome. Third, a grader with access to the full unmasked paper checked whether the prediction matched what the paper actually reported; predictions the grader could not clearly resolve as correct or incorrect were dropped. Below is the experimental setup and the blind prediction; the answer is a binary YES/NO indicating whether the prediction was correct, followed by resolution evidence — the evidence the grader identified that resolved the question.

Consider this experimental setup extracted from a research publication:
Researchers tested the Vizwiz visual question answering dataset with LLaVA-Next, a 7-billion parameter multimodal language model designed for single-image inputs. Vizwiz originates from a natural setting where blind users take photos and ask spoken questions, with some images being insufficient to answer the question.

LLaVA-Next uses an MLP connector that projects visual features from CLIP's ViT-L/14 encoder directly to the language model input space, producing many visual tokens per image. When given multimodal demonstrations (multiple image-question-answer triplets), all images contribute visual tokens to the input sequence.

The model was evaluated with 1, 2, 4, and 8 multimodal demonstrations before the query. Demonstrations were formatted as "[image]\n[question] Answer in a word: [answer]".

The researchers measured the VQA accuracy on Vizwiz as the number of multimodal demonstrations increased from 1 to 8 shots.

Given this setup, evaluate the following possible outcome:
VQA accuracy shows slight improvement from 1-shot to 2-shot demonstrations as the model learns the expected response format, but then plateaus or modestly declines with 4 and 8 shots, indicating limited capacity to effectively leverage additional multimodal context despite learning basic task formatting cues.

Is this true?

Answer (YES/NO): NO